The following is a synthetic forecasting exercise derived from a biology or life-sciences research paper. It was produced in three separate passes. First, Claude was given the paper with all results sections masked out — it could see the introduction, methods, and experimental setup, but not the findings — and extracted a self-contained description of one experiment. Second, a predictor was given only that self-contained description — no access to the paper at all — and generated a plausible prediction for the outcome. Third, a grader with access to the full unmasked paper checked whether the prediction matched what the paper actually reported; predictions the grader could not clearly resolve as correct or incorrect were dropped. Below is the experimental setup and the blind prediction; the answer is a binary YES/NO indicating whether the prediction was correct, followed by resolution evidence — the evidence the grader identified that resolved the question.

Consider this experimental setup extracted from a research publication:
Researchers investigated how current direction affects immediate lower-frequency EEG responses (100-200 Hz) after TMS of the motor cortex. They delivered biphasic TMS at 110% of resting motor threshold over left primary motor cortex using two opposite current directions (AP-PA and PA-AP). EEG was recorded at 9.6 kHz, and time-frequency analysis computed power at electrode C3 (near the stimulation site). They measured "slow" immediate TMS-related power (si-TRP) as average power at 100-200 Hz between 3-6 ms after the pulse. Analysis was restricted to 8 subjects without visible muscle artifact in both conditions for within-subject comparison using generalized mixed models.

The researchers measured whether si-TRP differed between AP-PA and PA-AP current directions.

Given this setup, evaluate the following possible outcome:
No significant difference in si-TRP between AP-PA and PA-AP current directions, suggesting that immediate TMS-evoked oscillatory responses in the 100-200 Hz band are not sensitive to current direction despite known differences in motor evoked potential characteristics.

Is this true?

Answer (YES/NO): NO